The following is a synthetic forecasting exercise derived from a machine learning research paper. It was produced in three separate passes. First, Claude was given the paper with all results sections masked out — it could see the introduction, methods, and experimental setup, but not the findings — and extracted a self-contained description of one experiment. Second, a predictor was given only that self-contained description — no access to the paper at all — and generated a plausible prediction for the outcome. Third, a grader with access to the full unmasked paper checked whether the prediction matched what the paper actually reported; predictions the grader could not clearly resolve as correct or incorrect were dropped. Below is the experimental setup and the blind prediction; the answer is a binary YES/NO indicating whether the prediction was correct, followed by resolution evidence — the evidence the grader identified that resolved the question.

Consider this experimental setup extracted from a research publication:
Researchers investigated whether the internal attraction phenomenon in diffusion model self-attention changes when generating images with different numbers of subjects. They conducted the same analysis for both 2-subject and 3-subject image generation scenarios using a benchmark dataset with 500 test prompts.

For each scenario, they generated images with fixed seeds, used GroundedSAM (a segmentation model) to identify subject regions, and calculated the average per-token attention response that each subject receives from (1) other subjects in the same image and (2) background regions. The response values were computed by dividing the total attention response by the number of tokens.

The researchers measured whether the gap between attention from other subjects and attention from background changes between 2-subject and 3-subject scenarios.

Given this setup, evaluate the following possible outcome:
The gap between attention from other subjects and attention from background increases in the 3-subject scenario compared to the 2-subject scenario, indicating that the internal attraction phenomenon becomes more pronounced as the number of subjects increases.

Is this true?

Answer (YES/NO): YES